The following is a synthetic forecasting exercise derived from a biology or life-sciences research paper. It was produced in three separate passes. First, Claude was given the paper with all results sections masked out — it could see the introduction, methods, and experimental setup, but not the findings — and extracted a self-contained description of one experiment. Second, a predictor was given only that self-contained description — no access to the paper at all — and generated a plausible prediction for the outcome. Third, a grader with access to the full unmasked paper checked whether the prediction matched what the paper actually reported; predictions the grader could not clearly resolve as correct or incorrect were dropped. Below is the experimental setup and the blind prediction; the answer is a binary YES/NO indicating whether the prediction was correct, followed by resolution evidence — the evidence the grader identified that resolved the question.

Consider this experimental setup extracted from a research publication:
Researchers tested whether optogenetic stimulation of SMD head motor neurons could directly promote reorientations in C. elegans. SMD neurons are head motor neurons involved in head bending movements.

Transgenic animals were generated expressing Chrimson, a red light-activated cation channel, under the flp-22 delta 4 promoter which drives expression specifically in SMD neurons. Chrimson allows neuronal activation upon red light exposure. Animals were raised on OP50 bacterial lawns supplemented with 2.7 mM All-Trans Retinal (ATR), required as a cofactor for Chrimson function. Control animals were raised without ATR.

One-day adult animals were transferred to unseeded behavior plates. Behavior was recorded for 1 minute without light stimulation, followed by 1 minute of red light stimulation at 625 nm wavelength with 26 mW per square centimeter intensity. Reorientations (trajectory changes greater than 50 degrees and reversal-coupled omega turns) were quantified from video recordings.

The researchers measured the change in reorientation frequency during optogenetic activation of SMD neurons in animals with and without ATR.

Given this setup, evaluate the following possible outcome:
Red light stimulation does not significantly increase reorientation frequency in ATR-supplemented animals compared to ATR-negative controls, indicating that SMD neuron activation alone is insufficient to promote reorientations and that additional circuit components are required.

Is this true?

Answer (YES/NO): NO